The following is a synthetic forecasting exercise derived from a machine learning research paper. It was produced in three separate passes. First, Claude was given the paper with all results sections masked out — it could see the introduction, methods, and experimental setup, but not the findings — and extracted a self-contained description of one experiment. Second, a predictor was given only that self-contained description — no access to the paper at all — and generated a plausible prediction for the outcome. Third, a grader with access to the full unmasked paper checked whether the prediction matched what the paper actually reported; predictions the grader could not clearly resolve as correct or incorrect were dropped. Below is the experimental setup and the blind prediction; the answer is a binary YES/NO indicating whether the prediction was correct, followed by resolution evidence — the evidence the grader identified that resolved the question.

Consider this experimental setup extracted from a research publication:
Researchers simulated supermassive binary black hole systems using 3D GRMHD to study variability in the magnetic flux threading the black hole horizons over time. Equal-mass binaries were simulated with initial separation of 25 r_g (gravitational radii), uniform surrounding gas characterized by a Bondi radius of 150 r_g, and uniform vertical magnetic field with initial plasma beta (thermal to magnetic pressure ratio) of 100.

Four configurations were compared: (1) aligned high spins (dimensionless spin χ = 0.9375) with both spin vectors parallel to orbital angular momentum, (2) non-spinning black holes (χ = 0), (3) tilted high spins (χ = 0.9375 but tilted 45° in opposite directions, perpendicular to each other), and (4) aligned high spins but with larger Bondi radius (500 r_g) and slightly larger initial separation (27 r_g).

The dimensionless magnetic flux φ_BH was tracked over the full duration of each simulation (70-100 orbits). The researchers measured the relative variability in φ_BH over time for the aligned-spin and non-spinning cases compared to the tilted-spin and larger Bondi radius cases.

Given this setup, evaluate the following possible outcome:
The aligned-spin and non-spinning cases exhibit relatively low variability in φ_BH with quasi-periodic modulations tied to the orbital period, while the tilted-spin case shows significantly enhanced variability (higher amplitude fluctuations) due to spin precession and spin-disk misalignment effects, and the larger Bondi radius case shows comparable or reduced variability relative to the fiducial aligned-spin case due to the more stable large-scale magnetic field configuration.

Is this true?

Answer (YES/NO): NO